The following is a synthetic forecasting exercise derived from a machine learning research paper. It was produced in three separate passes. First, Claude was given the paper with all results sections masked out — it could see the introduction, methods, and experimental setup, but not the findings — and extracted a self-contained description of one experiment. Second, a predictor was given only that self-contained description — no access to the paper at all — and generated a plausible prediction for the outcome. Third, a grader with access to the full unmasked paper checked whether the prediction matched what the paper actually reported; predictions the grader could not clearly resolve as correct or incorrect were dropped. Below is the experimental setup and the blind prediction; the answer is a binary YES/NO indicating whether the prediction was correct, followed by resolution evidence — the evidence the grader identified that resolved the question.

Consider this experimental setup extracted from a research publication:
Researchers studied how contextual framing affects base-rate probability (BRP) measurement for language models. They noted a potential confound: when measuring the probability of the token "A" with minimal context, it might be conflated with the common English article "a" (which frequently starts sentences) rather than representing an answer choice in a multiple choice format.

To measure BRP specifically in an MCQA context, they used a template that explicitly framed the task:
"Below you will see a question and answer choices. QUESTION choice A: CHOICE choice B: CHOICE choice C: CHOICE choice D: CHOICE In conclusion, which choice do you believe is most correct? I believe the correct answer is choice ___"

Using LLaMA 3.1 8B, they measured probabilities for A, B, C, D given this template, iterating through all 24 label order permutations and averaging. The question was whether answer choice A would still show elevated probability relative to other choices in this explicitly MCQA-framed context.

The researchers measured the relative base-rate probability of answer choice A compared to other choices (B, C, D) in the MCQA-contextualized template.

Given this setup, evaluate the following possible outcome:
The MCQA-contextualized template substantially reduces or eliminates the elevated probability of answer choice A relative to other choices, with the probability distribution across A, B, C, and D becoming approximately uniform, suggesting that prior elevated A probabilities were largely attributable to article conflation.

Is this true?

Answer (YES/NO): NO